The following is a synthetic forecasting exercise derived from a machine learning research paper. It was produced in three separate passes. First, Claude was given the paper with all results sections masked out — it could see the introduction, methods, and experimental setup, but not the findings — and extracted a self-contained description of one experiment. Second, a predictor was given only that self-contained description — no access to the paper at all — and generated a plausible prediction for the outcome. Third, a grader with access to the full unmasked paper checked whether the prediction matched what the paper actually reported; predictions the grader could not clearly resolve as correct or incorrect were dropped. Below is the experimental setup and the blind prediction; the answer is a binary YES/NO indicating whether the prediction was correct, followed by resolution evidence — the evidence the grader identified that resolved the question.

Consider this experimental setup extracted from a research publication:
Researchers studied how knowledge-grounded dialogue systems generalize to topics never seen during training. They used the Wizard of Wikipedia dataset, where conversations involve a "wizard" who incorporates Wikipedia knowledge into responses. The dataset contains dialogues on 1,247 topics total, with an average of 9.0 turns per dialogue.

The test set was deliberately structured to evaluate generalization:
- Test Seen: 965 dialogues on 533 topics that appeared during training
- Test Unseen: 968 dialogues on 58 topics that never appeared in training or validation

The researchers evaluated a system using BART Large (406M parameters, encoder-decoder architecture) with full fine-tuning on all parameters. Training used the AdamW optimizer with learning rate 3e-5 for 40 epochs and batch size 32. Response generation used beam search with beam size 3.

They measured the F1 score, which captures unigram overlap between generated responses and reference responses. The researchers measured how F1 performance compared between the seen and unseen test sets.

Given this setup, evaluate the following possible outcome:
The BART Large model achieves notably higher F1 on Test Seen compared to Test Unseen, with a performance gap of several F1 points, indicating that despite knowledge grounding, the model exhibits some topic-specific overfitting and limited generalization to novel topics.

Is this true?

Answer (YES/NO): YES